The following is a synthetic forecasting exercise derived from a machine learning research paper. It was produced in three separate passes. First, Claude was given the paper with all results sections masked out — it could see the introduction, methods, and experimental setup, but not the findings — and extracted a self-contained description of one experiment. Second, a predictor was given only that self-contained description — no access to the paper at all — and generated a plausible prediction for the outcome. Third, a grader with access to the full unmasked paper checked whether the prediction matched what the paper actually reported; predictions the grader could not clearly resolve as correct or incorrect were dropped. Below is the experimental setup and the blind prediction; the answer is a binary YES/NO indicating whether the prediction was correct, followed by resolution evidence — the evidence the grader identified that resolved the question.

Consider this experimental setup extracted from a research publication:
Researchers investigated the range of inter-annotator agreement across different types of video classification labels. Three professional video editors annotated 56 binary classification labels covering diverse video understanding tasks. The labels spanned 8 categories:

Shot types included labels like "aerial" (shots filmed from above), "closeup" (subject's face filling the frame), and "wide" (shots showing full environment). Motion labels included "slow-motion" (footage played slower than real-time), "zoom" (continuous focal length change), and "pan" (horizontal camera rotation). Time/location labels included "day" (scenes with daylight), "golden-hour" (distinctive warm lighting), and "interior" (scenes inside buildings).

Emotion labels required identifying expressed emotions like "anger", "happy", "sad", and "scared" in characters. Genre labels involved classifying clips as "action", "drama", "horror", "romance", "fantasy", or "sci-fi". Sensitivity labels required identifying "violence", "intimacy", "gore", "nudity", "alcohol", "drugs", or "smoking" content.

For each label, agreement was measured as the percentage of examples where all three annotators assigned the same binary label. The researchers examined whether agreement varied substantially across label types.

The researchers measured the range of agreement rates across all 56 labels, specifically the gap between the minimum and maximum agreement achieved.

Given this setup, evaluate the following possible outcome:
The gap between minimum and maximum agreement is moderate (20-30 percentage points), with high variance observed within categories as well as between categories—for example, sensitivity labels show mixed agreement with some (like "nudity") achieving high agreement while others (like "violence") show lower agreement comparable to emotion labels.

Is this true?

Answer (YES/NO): NO